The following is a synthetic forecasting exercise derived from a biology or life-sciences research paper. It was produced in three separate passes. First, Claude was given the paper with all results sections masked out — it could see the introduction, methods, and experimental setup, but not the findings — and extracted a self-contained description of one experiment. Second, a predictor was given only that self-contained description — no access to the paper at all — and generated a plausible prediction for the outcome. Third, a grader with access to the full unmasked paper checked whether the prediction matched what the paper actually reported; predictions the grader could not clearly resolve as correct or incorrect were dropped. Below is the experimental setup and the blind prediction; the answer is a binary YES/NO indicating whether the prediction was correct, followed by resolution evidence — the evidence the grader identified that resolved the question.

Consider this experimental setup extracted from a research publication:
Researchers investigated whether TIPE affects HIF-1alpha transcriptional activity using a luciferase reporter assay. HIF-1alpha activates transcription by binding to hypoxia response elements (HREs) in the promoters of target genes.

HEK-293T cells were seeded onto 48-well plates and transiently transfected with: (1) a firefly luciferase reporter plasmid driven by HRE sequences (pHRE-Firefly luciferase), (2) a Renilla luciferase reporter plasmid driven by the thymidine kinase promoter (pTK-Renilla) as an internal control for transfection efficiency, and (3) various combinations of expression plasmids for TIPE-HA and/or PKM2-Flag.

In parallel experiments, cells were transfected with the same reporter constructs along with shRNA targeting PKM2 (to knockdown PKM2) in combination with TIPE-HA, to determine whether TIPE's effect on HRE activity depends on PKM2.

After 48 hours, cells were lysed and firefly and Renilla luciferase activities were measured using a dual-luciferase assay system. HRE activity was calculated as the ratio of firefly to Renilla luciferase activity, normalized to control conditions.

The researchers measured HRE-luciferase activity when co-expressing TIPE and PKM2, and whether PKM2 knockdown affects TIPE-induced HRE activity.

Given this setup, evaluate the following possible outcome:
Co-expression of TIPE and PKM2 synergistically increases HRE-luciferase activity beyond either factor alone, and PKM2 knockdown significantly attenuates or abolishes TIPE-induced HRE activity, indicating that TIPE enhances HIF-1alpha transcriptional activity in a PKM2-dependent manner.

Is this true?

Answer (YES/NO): YES